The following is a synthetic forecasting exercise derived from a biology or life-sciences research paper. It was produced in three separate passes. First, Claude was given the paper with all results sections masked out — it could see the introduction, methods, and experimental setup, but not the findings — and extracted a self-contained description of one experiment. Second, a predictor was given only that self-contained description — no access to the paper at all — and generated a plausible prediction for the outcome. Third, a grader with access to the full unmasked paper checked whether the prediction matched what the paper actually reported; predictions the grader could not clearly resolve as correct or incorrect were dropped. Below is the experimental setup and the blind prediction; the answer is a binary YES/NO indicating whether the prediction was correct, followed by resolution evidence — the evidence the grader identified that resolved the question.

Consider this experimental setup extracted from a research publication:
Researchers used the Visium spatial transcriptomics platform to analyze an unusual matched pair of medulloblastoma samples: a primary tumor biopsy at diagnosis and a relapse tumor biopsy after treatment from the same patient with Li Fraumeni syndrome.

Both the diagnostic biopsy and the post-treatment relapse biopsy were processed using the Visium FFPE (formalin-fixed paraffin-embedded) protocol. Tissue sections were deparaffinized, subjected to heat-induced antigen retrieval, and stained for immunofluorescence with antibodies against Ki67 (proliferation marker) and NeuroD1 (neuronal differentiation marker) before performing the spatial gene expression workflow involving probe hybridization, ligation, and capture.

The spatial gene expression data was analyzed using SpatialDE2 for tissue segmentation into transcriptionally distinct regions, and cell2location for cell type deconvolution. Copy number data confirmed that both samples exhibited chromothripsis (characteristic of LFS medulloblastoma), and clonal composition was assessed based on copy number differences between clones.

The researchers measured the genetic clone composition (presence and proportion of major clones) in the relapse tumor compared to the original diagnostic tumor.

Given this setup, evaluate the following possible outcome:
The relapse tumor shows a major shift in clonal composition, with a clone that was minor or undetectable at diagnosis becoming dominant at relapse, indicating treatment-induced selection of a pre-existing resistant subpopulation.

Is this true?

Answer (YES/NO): NO